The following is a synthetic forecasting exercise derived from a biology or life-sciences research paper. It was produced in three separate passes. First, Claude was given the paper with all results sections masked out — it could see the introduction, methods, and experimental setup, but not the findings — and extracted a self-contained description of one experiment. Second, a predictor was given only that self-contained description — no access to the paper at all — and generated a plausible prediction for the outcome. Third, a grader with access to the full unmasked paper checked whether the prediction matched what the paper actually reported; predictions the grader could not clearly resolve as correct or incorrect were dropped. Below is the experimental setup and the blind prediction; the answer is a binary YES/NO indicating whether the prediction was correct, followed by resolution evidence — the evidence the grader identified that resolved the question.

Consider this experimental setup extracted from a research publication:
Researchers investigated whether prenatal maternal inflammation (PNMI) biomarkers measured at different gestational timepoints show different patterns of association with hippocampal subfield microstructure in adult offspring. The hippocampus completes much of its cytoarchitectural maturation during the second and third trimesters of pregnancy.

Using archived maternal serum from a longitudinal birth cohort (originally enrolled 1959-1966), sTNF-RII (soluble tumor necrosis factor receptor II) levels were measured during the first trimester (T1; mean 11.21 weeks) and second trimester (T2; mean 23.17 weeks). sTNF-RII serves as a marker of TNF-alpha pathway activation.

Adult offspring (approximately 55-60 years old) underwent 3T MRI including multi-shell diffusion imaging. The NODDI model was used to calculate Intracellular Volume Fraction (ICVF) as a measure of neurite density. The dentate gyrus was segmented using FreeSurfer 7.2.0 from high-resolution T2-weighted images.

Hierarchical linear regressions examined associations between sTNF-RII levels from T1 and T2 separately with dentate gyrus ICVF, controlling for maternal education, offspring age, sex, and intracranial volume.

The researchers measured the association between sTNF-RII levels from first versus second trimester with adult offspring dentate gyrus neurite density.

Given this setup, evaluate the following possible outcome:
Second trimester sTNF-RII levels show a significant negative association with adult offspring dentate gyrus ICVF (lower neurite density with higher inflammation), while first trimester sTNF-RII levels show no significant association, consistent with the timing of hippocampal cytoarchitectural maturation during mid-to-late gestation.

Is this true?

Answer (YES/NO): NO